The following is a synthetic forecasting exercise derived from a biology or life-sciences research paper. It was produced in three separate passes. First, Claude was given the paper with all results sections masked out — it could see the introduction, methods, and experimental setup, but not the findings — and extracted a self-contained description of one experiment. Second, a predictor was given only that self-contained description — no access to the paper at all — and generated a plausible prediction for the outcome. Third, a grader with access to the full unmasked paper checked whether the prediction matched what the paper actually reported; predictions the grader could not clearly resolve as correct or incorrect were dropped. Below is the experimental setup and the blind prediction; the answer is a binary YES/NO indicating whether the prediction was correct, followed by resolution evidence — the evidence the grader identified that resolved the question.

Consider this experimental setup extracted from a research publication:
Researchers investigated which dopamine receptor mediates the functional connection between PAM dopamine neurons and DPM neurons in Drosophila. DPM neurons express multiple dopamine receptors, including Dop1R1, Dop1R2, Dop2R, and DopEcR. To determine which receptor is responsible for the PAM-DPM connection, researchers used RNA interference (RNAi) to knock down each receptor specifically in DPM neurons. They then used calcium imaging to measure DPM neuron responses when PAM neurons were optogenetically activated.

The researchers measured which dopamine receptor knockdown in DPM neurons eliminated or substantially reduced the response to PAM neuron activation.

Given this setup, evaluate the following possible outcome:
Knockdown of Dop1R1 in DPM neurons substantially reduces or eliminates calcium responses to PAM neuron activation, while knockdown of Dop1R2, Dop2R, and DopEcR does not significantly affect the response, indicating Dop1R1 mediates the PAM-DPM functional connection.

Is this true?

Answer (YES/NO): YES